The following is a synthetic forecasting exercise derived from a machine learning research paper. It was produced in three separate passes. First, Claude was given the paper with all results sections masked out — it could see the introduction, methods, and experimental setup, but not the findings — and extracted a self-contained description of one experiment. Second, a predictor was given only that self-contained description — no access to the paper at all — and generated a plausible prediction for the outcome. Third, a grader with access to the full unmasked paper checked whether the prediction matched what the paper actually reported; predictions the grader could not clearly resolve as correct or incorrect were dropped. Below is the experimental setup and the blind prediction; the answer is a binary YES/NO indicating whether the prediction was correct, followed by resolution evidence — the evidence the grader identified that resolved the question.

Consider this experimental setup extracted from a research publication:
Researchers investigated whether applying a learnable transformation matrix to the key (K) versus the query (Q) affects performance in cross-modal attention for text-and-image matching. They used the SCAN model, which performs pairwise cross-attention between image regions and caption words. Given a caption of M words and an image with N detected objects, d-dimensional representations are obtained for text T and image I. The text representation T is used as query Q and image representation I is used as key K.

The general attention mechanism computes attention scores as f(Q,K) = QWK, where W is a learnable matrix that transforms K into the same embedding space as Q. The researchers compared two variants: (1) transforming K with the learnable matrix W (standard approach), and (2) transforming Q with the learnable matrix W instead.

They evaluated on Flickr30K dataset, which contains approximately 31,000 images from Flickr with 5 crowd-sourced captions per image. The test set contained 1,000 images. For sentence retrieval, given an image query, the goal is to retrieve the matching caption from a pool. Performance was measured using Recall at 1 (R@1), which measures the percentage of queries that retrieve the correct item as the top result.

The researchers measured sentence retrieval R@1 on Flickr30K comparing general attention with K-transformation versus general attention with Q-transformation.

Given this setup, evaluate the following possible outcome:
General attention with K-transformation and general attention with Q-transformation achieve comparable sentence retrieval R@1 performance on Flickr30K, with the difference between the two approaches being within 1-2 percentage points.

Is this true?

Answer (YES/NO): NO